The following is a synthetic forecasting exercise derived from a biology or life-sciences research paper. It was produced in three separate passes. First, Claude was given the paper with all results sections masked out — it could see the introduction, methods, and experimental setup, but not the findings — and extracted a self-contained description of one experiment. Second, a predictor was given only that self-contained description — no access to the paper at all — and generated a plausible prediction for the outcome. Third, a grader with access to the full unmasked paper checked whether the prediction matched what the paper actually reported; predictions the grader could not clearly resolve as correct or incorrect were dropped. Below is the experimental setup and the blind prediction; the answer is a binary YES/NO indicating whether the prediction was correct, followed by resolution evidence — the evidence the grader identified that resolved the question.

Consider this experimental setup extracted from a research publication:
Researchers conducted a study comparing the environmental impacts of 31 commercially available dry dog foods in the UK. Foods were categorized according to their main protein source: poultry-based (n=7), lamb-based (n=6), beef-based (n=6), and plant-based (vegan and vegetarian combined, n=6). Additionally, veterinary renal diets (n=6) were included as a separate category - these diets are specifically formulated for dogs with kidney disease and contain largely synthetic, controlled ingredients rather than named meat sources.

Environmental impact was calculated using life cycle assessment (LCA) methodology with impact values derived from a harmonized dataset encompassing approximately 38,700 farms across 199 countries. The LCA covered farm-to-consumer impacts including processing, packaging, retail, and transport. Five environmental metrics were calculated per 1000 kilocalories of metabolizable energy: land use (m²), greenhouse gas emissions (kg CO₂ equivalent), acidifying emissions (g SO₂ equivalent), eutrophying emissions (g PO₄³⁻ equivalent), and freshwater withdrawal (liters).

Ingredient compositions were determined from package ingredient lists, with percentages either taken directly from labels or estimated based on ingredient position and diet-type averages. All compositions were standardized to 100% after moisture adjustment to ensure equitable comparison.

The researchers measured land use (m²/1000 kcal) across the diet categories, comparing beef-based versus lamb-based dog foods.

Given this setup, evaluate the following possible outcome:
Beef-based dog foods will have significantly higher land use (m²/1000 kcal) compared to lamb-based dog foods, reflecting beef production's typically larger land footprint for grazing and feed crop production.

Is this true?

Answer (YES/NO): NO